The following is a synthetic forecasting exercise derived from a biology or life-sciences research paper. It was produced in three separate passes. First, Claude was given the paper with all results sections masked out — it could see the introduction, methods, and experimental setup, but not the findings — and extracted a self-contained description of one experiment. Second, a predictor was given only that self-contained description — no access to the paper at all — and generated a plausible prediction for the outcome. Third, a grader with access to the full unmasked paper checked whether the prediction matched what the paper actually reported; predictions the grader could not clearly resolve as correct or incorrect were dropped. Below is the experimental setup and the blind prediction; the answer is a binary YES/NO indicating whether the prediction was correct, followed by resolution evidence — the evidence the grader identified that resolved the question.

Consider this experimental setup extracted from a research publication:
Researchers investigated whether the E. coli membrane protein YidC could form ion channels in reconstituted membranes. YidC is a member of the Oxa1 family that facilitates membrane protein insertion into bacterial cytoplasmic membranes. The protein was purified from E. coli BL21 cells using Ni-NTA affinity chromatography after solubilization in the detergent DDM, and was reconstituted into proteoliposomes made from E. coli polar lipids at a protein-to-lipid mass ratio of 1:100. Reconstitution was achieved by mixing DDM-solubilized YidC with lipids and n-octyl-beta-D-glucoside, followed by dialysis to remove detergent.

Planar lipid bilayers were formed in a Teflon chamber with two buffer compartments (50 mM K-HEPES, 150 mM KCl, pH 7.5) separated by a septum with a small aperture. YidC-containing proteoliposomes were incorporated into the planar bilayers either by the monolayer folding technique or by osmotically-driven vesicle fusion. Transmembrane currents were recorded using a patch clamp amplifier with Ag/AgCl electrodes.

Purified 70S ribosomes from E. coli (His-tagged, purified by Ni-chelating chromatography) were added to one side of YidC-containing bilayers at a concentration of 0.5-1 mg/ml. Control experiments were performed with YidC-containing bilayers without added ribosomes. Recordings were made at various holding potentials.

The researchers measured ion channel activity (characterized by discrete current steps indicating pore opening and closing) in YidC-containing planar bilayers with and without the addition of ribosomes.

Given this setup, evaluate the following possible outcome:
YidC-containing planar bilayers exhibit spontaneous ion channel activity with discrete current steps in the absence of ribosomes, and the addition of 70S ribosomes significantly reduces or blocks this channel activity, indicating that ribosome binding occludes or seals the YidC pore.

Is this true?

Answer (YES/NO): NO